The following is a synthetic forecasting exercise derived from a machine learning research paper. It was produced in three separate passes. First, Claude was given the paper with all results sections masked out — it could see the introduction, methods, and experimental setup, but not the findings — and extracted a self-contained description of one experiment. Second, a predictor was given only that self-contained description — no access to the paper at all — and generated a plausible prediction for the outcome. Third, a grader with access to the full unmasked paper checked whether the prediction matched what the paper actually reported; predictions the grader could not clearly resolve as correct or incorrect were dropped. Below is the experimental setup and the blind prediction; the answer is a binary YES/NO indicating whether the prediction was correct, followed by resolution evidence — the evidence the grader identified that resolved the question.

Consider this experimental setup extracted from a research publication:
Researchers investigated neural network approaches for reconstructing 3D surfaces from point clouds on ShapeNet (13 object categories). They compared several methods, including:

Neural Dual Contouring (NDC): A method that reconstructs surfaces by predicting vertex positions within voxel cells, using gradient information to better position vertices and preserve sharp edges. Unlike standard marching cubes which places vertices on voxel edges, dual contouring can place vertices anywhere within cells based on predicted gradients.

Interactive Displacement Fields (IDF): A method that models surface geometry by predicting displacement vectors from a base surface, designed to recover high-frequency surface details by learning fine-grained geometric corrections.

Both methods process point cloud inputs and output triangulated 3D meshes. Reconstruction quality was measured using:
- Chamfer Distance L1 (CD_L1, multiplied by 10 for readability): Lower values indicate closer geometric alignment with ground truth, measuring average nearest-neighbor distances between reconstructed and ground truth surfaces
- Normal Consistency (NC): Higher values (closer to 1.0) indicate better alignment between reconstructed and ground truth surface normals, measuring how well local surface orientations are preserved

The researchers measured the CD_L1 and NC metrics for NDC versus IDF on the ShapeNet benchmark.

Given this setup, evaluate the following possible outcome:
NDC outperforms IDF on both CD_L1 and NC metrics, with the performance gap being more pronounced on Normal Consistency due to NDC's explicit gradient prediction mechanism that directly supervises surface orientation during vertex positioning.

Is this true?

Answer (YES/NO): NO